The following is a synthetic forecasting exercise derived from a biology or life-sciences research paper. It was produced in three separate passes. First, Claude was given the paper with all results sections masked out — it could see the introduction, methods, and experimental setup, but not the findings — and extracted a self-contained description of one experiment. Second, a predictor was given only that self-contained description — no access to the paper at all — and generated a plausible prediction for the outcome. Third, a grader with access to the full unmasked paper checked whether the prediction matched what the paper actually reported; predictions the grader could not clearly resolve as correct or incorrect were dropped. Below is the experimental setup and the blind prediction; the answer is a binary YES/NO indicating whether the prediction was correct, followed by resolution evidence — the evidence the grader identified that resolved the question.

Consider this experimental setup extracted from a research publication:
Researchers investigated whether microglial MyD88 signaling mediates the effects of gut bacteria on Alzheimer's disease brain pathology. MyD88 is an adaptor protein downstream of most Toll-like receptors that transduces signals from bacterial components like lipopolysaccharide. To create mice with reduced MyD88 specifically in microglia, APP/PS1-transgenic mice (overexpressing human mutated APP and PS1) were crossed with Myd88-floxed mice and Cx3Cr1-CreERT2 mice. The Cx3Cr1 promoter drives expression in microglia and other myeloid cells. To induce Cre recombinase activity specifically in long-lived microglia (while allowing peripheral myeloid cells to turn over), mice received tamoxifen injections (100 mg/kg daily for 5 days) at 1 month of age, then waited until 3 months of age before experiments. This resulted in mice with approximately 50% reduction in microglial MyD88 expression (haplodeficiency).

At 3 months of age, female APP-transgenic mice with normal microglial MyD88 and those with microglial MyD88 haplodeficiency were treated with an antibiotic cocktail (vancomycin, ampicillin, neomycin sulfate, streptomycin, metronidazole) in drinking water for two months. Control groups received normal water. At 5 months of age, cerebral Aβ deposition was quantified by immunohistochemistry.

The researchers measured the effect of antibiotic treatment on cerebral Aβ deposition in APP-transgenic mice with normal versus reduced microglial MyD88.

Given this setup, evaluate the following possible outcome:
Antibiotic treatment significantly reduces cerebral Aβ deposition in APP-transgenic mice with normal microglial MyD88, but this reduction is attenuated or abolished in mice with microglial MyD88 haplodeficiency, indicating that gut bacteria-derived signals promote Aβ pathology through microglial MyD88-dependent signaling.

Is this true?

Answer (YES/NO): YES